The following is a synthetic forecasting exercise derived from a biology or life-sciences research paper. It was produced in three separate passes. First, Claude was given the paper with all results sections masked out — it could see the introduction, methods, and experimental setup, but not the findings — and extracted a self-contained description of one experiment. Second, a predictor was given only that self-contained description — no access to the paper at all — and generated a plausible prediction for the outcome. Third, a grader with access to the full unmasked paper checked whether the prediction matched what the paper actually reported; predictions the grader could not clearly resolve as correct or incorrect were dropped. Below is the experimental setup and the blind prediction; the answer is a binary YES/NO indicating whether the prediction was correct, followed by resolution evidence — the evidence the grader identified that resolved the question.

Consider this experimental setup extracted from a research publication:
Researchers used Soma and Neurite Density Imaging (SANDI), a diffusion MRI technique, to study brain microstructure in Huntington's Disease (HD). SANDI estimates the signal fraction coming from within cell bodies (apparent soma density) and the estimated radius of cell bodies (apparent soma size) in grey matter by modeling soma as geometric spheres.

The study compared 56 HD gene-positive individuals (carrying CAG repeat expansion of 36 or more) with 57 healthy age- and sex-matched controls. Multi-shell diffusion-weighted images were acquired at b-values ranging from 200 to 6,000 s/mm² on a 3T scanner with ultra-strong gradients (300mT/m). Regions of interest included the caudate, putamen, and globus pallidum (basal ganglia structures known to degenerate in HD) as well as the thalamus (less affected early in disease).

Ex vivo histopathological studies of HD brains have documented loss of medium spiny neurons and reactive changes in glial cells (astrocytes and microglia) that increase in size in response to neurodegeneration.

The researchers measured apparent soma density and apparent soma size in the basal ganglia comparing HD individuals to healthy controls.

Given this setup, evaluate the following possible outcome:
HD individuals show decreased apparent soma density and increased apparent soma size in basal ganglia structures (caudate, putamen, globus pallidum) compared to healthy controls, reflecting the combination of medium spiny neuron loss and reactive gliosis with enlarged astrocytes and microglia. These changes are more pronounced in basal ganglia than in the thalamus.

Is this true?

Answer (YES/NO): NO